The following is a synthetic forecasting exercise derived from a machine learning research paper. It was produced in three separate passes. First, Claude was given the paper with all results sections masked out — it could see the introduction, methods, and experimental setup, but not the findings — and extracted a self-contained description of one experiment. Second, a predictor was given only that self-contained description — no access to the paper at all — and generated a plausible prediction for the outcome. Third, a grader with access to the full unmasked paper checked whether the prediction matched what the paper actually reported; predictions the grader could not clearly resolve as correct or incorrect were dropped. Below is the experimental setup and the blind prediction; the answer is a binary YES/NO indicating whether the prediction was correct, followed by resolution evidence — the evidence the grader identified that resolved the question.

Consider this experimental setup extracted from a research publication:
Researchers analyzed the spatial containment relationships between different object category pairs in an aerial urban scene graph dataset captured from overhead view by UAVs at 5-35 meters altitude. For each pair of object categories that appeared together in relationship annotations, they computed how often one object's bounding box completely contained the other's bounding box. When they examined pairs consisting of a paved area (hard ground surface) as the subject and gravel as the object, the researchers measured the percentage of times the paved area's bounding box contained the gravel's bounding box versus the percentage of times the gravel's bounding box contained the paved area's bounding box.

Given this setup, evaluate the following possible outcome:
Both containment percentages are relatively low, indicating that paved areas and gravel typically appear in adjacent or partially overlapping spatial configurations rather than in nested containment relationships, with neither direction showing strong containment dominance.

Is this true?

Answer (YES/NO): NO